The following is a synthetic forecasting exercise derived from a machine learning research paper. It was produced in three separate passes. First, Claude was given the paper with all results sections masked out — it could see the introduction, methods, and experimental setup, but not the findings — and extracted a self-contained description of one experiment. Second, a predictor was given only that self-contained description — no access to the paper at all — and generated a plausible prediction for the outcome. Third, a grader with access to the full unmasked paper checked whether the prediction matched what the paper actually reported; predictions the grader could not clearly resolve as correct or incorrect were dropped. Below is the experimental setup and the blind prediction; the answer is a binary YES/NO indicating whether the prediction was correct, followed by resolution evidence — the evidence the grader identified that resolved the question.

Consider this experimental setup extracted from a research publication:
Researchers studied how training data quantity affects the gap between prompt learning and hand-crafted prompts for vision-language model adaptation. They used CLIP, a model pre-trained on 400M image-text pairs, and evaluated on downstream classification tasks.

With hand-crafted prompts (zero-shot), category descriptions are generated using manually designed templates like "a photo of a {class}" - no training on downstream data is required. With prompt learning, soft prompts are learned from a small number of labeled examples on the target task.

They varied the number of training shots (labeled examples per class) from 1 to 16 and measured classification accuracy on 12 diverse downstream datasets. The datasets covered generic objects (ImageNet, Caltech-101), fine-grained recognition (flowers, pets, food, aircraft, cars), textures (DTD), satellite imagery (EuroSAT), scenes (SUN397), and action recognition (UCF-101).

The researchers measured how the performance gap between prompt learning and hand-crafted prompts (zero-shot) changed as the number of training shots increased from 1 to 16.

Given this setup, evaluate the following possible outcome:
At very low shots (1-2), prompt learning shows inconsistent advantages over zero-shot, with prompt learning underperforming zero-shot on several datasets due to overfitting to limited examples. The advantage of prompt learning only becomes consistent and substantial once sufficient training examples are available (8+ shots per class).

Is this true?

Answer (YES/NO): NO